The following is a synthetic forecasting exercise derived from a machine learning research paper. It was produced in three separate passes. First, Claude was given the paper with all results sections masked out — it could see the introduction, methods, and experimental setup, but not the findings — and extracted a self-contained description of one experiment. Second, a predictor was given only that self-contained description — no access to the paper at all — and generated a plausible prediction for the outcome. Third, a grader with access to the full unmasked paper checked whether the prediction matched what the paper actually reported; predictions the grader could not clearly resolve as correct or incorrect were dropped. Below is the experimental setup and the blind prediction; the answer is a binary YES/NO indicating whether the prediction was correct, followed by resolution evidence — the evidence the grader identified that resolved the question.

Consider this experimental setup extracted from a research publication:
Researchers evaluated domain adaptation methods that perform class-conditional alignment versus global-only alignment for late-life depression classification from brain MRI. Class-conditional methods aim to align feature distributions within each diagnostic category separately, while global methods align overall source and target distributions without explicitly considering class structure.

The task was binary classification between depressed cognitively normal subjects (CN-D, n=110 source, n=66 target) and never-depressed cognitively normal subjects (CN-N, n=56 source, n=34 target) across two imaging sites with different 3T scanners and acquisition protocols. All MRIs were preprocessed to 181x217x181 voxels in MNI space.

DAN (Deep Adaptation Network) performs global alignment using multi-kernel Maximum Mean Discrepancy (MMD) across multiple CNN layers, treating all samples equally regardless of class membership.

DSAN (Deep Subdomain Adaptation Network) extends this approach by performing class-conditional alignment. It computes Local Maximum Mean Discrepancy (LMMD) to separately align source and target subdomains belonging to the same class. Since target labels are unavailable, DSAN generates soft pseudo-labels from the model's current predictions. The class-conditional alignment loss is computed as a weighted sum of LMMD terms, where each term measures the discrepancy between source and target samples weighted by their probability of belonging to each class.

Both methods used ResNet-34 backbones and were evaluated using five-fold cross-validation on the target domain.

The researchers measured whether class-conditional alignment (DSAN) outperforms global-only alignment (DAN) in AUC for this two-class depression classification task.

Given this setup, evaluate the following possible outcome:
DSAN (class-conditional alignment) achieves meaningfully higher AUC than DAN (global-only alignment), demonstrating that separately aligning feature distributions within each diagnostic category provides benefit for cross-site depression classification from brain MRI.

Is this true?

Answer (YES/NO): NO